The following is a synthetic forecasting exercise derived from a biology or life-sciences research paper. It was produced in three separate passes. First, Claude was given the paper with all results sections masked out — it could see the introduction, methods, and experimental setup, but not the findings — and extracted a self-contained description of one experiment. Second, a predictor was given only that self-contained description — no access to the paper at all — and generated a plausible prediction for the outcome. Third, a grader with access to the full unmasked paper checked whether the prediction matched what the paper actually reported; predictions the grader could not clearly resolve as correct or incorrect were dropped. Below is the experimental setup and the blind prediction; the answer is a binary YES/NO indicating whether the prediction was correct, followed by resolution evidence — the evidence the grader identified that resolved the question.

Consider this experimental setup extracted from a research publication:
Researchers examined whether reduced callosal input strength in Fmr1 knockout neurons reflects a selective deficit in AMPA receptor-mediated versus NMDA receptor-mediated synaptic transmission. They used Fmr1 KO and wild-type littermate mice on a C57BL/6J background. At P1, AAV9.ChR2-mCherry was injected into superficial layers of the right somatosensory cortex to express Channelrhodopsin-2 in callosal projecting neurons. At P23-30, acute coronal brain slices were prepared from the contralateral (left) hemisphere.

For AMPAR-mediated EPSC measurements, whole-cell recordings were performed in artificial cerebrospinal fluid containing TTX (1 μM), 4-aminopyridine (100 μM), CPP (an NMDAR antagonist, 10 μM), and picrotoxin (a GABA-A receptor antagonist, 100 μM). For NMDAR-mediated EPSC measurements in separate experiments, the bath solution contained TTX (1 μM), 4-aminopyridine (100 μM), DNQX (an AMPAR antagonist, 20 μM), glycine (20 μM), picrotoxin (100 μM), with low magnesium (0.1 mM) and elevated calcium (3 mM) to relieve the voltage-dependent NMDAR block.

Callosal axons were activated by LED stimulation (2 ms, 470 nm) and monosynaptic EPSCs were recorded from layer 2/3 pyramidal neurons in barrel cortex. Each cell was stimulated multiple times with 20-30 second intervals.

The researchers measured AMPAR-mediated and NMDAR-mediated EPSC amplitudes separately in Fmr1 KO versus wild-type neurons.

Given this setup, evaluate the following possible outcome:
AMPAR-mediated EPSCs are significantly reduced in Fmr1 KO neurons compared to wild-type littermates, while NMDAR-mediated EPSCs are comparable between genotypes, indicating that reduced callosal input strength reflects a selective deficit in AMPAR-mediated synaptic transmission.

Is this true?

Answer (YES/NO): YES